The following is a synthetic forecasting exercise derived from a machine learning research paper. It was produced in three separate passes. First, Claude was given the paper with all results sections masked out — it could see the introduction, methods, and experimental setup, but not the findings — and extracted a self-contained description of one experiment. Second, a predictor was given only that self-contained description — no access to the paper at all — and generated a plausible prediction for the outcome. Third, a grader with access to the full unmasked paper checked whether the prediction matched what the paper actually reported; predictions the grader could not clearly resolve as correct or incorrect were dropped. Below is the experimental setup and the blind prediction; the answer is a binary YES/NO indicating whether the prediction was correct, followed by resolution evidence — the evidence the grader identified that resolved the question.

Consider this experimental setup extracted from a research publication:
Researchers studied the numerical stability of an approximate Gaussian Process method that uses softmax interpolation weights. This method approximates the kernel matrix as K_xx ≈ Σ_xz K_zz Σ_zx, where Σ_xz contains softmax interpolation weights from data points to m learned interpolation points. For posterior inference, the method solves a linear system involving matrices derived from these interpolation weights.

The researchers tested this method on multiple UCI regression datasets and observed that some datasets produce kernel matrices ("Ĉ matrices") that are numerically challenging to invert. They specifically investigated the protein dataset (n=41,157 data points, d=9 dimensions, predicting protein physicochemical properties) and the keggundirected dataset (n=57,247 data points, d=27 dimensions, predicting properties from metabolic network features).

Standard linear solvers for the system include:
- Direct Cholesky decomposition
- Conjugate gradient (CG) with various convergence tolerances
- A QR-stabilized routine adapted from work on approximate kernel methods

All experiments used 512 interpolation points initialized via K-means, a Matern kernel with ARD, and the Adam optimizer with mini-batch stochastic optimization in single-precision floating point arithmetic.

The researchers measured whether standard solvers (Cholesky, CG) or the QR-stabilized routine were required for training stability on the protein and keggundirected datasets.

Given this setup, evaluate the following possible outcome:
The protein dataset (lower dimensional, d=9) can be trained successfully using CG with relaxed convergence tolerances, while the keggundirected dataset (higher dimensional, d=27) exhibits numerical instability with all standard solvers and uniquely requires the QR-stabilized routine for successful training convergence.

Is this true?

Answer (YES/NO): NO